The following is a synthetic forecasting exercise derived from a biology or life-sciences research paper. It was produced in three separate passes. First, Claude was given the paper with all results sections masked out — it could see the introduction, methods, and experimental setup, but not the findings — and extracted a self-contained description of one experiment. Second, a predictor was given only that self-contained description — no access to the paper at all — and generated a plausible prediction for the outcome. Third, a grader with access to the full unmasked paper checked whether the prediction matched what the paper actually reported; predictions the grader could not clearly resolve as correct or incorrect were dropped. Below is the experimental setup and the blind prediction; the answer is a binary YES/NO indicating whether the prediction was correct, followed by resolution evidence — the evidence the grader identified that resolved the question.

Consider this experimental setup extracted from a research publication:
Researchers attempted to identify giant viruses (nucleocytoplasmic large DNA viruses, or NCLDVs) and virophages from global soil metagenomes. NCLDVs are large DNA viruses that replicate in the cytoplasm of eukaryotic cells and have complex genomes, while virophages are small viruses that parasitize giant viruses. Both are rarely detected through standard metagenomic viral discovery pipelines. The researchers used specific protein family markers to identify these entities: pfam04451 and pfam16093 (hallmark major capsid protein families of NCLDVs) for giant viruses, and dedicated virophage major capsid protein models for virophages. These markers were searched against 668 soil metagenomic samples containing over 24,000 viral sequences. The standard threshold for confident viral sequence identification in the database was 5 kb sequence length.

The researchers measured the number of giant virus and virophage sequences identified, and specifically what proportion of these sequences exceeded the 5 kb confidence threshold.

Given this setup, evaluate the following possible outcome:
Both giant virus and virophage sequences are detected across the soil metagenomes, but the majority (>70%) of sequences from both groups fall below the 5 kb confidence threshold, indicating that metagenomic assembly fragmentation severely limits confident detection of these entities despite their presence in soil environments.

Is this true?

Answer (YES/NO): YES